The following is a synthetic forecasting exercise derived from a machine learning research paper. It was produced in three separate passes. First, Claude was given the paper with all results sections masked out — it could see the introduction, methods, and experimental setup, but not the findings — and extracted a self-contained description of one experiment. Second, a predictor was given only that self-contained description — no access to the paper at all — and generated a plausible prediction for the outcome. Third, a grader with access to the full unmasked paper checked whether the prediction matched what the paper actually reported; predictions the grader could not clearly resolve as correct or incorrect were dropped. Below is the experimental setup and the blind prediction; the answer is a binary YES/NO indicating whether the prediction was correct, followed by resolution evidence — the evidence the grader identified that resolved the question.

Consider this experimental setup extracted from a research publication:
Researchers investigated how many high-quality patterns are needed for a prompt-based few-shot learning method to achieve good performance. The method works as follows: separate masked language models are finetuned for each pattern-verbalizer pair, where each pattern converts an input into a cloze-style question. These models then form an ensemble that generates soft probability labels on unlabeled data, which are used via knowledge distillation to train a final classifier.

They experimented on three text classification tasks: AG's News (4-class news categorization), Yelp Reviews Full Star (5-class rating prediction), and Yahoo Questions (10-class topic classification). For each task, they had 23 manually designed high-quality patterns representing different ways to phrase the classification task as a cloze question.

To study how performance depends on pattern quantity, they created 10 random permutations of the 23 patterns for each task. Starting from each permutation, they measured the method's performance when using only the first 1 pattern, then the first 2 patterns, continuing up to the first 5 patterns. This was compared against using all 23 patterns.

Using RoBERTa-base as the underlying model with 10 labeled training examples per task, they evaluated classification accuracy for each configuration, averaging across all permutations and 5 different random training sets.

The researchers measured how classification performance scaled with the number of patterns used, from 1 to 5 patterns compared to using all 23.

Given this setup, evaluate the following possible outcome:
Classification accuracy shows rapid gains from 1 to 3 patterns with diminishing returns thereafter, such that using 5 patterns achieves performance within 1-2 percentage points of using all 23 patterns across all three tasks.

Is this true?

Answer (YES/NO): YES